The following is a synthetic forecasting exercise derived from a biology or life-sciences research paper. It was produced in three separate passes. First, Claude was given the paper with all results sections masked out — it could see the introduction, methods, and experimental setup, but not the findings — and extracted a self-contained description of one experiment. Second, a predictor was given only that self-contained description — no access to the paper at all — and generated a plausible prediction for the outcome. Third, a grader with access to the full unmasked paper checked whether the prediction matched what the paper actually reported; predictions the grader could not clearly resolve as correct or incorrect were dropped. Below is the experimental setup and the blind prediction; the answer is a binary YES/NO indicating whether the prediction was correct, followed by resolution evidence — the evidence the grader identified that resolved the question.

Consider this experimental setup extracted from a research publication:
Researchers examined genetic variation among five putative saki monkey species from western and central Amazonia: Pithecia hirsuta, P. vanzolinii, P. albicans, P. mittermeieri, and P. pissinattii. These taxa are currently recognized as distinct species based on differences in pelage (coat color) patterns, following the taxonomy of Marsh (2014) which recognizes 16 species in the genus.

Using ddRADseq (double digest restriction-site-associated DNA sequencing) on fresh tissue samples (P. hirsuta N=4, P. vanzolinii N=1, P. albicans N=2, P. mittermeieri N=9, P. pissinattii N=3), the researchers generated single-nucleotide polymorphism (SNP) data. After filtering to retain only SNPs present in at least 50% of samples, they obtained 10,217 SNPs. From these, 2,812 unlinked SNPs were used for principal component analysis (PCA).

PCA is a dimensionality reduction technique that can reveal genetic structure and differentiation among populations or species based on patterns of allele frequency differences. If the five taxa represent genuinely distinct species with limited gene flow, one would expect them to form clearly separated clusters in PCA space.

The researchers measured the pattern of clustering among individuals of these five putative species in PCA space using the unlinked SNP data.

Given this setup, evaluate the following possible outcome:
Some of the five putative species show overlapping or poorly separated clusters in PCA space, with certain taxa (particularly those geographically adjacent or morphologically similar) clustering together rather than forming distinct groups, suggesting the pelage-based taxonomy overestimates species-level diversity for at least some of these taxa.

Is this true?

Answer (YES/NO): YES